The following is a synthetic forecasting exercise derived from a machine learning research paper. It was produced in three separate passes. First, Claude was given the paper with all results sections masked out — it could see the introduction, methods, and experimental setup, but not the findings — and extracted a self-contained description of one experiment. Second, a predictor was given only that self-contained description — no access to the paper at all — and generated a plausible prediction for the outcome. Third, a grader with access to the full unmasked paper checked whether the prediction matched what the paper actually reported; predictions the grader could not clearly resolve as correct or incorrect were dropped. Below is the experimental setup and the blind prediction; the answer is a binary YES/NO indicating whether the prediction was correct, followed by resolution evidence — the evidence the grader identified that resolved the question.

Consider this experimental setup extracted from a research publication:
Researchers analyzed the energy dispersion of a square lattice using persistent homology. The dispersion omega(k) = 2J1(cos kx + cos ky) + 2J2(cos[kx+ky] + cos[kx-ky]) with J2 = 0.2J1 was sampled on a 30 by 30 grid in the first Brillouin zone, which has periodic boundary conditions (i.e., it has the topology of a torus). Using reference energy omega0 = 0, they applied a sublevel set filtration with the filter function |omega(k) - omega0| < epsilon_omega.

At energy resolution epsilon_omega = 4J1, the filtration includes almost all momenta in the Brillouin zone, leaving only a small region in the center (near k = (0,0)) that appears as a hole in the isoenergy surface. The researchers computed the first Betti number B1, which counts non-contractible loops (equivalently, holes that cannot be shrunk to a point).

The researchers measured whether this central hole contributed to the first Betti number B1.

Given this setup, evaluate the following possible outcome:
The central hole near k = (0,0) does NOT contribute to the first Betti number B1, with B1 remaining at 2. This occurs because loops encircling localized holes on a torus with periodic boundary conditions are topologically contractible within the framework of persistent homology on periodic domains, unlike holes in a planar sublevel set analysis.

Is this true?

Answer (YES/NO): YES